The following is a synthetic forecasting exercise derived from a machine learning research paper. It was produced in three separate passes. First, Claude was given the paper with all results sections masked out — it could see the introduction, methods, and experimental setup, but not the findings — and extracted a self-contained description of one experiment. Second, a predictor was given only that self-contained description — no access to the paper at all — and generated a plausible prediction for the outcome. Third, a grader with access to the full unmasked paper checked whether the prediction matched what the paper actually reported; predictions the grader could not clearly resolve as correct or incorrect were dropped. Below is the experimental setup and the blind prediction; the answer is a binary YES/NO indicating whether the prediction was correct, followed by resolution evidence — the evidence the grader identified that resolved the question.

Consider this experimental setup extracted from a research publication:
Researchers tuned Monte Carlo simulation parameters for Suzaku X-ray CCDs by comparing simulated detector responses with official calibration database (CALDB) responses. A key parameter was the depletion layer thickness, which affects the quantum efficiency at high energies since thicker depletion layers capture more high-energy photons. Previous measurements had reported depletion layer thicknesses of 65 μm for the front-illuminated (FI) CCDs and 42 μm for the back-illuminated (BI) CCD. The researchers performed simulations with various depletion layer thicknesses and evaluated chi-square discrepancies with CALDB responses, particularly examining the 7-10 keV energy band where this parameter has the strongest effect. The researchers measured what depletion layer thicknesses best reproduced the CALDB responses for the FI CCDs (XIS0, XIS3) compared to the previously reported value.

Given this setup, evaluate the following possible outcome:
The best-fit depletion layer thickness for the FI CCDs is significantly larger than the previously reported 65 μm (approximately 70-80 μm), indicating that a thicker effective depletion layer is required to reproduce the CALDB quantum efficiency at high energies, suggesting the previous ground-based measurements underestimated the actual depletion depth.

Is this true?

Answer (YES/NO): NO